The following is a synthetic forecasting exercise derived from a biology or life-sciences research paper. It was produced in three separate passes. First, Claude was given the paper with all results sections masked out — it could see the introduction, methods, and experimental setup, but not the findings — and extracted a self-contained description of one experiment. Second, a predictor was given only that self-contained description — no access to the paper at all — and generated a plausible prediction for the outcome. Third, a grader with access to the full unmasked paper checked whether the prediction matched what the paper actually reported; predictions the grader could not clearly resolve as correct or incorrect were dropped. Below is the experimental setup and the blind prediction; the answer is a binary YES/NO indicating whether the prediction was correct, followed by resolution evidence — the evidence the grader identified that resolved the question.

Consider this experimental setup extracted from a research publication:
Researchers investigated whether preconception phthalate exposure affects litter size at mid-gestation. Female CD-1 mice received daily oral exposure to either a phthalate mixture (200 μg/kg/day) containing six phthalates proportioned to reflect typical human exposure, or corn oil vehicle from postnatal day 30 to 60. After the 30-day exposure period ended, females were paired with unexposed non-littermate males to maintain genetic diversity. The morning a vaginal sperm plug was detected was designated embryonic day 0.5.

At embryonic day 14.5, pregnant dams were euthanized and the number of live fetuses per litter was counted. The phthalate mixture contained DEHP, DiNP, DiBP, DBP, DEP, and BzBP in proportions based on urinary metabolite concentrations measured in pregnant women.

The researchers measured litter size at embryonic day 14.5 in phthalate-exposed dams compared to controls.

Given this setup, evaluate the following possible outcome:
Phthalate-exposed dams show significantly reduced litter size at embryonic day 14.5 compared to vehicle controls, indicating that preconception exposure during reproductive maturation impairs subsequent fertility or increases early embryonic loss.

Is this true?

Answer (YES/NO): NO